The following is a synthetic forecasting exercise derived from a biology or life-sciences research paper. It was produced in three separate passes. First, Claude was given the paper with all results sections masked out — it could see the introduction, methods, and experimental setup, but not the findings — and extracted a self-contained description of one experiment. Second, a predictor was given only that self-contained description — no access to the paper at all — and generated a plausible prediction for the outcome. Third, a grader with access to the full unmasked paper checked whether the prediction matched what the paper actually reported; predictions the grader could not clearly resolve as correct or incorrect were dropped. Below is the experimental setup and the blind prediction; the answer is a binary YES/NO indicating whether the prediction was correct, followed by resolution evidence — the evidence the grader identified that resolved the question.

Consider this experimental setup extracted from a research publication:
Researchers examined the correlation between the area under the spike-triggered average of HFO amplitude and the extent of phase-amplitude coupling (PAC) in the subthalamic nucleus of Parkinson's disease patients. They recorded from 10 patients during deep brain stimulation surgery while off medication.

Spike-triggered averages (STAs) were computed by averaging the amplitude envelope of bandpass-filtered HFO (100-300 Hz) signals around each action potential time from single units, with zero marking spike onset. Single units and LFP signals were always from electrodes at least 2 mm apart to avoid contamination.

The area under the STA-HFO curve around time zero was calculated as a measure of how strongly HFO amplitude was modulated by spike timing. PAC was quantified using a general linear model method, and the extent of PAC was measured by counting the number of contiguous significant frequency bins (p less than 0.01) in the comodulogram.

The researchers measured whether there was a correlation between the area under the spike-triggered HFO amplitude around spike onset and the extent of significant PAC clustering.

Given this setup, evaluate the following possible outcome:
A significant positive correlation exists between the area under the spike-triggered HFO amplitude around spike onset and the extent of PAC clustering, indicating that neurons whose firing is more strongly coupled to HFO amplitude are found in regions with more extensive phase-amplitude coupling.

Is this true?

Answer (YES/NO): YES